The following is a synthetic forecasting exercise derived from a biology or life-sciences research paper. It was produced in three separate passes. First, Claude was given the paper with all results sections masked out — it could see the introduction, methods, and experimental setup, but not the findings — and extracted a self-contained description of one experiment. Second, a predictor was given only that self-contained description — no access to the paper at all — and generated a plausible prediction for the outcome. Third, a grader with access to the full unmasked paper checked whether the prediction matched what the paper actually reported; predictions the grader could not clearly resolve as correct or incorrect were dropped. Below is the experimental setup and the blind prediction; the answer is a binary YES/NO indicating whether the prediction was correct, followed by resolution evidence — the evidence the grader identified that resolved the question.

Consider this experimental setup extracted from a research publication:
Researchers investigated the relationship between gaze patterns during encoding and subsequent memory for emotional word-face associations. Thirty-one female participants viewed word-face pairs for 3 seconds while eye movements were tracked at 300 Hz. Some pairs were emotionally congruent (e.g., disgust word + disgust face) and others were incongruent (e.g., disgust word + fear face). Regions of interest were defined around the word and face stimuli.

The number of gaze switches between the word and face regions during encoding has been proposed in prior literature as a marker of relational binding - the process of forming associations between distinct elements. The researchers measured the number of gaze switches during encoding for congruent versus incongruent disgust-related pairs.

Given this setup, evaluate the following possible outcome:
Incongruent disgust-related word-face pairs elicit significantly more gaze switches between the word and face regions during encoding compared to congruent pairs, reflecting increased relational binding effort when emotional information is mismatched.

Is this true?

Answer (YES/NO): NO